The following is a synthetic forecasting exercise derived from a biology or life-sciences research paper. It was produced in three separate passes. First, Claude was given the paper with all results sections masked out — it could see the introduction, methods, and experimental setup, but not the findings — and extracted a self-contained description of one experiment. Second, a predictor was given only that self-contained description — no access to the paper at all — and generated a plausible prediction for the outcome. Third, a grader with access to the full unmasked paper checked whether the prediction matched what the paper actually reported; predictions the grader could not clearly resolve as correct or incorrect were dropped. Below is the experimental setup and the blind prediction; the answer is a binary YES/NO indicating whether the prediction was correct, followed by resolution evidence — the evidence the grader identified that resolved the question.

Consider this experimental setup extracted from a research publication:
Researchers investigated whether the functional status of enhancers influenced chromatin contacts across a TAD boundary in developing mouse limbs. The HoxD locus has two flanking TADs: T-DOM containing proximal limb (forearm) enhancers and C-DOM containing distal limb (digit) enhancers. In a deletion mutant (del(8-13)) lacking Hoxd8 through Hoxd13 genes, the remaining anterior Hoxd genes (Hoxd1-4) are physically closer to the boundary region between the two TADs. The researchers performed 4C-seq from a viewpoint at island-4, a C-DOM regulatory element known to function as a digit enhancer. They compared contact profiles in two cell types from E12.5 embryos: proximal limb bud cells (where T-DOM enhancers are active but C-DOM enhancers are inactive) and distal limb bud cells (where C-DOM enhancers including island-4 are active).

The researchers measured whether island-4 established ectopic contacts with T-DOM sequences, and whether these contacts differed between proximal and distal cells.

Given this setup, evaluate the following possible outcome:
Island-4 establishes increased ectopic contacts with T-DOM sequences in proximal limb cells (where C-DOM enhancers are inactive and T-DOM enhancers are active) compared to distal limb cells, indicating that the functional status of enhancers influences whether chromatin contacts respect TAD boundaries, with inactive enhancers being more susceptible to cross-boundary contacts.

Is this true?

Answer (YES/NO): NO